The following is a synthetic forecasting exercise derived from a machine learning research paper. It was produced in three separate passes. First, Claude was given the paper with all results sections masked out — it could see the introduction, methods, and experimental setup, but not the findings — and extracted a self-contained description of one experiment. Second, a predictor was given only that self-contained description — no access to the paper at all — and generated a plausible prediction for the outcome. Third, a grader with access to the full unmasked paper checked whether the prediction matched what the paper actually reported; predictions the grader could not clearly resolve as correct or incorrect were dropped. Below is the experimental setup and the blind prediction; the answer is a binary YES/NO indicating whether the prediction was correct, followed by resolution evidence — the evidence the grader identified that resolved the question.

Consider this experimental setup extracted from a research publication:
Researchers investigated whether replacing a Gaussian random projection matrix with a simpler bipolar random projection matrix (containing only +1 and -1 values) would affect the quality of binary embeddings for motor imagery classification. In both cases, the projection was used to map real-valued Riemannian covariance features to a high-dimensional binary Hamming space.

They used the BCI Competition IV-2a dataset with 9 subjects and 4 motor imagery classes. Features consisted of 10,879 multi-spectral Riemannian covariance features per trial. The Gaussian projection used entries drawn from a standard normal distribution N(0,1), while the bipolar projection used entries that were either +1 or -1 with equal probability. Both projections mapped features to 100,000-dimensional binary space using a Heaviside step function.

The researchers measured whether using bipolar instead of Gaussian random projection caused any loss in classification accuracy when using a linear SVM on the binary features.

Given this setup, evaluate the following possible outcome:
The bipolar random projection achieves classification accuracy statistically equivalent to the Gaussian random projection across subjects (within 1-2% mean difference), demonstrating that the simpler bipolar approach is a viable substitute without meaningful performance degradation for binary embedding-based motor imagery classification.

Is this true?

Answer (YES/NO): YES